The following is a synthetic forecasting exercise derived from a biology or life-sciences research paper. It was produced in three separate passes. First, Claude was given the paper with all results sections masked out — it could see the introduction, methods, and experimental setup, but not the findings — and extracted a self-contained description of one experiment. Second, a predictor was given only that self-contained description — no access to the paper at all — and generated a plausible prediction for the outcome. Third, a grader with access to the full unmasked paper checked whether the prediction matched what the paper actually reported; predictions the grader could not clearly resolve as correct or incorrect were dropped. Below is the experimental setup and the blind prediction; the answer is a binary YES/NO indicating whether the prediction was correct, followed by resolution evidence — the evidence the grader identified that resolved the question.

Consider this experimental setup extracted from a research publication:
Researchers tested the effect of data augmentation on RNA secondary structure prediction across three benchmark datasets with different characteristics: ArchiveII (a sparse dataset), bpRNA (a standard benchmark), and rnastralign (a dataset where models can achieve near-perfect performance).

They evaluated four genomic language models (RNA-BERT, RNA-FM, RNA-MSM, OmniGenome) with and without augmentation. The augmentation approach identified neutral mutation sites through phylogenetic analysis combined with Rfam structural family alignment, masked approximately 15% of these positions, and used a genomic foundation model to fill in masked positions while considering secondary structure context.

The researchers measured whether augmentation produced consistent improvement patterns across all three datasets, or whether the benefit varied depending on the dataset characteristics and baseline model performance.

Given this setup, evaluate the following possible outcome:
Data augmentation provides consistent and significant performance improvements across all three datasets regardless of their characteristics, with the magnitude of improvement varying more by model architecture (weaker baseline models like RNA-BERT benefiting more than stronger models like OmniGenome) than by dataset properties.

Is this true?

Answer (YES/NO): NO